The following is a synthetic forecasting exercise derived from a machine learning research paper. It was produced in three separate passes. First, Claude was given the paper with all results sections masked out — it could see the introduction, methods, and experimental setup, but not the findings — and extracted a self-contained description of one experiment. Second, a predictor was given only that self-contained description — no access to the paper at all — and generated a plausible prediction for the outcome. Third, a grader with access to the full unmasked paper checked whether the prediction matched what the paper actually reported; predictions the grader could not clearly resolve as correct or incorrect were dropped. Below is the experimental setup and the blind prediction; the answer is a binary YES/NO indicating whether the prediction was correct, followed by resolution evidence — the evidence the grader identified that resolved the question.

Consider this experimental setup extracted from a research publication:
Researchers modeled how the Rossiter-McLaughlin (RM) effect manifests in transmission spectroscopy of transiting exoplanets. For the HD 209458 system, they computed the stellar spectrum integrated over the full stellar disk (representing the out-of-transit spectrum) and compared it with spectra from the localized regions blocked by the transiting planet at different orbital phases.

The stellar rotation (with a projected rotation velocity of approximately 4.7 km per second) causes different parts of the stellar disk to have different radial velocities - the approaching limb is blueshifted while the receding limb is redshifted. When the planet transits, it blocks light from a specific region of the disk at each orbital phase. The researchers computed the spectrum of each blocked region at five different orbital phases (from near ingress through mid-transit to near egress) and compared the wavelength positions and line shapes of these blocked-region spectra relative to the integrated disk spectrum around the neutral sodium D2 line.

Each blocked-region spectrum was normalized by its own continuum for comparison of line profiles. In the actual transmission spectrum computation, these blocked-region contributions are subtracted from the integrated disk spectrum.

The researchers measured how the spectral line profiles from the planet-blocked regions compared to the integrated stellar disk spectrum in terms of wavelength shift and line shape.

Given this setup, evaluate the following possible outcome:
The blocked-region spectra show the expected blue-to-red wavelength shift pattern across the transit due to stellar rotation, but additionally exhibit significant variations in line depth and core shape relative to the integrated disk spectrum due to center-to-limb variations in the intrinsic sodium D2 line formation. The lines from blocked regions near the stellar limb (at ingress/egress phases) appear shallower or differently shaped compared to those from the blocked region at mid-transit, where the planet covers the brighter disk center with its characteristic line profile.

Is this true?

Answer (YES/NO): NO